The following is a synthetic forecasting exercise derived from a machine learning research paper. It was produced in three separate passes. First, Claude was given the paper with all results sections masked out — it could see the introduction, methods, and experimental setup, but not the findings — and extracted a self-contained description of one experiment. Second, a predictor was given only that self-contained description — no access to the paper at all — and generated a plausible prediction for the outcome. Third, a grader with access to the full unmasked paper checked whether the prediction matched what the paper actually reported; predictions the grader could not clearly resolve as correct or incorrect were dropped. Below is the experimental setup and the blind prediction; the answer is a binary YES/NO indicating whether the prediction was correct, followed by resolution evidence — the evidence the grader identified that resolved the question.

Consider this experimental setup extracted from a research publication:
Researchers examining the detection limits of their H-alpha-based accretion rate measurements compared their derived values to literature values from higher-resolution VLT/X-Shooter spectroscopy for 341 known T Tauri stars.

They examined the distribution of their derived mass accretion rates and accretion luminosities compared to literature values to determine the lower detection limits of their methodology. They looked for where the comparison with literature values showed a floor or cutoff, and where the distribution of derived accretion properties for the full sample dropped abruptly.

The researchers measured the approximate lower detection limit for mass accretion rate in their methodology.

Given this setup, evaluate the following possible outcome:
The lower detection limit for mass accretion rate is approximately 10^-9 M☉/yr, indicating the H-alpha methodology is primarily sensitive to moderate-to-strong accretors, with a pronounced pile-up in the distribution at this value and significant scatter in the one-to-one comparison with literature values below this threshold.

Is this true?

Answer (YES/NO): NO